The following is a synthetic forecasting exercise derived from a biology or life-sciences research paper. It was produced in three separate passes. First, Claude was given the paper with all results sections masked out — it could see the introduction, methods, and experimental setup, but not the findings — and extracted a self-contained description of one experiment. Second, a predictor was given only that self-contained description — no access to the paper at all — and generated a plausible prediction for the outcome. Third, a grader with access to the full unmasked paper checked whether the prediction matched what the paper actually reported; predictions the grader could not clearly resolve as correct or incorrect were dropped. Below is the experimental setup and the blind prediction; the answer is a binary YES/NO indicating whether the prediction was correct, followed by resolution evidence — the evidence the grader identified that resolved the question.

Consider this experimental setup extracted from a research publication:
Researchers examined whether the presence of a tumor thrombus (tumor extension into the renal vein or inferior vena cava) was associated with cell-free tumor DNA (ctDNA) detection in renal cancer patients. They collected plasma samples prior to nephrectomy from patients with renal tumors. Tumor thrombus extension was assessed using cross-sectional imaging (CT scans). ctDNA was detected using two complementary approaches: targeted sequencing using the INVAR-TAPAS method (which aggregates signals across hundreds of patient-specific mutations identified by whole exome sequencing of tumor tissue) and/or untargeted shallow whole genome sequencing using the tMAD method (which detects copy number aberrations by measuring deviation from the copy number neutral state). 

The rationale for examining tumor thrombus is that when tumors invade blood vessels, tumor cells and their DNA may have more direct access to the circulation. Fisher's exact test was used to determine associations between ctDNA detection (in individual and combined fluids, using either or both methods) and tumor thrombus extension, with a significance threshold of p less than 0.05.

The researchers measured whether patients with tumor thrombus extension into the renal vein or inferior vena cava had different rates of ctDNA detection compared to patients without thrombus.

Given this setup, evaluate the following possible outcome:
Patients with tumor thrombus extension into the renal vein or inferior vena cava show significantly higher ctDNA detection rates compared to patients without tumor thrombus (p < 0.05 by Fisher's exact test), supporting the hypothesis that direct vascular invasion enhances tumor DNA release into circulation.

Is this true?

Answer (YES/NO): YES